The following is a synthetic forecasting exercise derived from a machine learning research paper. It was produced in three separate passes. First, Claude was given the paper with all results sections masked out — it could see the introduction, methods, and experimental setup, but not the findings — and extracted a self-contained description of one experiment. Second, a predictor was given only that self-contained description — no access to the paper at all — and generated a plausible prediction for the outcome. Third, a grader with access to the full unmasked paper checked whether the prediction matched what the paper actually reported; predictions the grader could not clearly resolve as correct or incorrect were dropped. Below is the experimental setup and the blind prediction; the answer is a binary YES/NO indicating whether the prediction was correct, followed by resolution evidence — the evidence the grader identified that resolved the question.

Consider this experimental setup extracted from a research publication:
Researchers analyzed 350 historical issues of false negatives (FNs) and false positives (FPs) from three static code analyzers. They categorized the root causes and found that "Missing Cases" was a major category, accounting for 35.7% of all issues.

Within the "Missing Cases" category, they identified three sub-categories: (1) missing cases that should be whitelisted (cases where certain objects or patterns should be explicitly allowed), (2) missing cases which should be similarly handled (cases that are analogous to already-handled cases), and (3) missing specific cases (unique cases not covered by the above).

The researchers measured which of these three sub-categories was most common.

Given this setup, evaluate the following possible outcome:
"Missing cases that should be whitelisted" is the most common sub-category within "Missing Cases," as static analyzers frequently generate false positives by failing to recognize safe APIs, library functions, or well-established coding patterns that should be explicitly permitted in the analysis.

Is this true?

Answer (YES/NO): NO